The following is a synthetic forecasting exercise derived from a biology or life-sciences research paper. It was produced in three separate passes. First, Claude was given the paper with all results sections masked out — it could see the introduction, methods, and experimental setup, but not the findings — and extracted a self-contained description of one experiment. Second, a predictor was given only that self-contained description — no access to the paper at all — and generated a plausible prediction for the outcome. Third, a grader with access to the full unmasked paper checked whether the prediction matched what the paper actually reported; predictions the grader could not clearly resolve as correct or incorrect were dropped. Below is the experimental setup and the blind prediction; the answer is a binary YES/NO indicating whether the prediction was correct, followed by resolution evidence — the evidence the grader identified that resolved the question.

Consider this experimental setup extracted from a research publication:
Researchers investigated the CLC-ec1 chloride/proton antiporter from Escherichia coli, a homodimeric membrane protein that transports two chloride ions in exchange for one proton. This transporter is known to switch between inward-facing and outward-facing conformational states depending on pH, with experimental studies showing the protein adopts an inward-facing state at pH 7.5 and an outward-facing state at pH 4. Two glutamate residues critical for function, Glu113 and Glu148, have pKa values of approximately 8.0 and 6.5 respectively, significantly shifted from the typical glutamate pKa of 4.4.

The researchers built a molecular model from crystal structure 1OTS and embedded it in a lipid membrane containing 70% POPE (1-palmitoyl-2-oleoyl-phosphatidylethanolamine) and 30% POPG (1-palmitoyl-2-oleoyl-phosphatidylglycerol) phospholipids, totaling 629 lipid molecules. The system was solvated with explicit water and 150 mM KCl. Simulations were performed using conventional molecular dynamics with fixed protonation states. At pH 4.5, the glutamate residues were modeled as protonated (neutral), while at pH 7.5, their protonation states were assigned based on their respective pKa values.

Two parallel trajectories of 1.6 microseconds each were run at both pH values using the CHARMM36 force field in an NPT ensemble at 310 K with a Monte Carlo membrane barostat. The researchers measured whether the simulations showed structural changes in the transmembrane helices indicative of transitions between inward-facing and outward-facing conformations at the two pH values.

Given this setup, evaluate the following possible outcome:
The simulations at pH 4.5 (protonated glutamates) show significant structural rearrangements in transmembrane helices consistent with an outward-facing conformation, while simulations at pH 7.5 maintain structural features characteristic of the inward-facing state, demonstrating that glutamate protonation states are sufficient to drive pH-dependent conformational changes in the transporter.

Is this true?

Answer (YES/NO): NO